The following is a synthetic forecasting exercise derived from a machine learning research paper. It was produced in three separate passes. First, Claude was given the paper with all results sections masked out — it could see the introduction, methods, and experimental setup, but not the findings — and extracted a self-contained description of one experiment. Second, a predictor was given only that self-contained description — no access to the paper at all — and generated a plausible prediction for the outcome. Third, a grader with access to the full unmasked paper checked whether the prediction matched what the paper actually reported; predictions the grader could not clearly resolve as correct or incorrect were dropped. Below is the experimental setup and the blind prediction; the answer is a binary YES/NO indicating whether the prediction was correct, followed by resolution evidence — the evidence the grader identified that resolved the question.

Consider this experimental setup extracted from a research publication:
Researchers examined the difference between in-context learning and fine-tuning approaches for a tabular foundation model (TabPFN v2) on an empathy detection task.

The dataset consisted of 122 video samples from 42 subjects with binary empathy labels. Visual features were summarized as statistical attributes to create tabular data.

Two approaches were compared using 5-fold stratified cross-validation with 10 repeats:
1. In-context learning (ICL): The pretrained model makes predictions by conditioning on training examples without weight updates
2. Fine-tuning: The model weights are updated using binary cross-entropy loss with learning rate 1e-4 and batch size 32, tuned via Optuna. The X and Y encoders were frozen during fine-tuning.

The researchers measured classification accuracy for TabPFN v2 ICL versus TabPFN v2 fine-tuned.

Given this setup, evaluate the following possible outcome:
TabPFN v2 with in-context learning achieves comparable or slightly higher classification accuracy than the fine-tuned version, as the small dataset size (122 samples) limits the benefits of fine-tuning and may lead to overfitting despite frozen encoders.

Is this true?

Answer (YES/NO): NO